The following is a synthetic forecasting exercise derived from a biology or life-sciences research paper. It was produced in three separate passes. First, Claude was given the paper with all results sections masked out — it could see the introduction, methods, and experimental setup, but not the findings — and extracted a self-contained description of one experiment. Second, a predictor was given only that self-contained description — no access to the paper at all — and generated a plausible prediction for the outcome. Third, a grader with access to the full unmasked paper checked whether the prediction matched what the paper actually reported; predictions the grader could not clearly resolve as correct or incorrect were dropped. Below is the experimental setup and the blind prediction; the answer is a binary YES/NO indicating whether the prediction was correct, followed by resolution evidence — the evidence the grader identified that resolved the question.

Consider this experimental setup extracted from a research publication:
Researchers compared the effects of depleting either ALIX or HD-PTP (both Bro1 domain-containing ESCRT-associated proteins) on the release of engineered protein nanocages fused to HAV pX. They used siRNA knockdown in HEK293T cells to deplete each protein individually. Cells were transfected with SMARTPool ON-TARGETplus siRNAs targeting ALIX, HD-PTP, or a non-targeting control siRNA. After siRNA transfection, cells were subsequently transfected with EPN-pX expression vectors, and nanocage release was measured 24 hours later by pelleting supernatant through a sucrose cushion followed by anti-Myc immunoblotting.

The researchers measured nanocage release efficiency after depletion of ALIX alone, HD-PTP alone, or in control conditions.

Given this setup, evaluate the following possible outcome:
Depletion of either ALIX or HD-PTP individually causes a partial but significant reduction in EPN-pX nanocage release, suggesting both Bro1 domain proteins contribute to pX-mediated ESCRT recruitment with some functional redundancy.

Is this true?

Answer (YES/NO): NO